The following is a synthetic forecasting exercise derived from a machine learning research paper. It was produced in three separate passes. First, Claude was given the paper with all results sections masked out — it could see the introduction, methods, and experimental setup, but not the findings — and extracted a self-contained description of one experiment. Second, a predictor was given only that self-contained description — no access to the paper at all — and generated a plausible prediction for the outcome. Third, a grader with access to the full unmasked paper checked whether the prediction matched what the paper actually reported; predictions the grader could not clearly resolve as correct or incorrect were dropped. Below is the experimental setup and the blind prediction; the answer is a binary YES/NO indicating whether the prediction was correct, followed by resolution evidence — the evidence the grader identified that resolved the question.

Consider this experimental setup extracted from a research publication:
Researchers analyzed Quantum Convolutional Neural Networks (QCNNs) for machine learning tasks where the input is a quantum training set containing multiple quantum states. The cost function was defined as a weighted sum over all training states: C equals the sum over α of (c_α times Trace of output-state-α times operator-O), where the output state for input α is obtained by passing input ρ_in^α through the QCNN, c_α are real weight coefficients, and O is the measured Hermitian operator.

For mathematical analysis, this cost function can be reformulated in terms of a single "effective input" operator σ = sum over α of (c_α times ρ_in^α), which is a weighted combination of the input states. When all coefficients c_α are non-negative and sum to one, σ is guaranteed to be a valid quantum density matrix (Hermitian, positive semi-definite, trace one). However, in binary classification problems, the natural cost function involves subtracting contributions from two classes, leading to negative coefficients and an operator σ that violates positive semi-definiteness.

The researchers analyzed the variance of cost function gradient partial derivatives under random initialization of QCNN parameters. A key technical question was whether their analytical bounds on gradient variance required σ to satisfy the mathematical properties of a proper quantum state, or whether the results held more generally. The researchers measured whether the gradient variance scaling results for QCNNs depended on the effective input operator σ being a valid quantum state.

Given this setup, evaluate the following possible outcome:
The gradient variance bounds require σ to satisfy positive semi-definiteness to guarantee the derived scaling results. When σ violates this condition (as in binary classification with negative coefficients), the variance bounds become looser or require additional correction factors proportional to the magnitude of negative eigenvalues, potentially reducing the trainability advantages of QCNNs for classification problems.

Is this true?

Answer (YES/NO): NO